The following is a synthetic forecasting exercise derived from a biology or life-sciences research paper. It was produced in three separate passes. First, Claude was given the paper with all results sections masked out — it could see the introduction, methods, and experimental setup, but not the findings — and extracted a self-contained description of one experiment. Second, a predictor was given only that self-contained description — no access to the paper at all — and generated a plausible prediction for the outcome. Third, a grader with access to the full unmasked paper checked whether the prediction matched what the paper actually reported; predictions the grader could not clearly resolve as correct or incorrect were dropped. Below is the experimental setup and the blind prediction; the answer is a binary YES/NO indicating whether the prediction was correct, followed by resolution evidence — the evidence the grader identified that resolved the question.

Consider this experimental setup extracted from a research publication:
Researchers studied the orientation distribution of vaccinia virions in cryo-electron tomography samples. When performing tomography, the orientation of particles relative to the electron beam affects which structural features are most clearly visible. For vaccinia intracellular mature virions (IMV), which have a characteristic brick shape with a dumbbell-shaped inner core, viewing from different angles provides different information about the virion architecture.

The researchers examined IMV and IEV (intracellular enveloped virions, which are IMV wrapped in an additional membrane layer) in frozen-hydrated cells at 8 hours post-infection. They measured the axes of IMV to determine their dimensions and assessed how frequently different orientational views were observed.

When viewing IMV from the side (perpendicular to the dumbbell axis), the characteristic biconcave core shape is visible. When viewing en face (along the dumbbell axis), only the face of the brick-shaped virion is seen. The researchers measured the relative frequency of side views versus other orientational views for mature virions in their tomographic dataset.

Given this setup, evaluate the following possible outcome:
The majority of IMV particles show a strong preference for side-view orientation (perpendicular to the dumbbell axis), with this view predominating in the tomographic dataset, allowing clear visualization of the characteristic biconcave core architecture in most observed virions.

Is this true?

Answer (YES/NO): NO